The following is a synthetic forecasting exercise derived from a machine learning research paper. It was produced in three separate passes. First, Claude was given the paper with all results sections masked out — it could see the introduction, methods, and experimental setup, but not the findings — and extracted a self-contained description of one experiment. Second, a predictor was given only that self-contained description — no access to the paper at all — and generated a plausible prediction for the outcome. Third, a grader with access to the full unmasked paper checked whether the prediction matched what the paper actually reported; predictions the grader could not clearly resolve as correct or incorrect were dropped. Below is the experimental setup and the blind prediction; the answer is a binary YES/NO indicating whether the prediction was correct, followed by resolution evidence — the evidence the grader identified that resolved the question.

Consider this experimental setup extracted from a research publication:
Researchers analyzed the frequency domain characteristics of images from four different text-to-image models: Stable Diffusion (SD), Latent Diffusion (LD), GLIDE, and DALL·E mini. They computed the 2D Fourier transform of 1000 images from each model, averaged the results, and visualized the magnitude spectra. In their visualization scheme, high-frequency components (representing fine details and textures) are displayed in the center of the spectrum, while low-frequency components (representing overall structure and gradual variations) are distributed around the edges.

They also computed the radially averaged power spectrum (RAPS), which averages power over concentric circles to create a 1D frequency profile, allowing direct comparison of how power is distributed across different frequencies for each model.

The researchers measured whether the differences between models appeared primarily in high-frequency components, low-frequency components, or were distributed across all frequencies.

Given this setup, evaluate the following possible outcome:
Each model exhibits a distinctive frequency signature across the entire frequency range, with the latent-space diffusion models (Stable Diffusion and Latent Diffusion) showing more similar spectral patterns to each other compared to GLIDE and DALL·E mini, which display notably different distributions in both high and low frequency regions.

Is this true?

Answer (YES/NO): NO